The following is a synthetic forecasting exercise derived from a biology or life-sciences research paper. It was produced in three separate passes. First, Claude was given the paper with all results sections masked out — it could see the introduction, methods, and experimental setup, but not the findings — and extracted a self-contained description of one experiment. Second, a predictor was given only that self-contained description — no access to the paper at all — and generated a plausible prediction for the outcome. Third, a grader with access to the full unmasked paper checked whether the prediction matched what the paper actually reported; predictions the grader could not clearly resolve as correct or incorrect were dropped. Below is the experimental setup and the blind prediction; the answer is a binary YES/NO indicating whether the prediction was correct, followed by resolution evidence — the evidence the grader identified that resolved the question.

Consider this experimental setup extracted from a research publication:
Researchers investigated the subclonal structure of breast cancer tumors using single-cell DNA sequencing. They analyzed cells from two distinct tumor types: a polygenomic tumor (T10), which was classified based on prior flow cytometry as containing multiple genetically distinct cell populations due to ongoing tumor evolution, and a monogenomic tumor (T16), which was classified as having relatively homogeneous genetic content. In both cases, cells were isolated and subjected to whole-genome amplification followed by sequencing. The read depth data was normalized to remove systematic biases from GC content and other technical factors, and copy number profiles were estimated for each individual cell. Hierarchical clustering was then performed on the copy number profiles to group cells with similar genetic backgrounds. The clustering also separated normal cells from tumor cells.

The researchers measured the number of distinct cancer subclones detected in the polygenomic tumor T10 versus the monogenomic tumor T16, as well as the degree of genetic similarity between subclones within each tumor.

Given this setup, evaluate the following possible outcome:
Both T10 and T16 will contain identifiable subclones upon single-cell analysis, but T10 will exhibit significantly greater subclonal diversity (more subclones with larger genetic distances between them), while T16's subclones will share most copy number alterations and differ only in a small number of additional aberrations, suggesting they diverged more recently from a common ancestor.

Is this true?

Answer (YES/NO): NO